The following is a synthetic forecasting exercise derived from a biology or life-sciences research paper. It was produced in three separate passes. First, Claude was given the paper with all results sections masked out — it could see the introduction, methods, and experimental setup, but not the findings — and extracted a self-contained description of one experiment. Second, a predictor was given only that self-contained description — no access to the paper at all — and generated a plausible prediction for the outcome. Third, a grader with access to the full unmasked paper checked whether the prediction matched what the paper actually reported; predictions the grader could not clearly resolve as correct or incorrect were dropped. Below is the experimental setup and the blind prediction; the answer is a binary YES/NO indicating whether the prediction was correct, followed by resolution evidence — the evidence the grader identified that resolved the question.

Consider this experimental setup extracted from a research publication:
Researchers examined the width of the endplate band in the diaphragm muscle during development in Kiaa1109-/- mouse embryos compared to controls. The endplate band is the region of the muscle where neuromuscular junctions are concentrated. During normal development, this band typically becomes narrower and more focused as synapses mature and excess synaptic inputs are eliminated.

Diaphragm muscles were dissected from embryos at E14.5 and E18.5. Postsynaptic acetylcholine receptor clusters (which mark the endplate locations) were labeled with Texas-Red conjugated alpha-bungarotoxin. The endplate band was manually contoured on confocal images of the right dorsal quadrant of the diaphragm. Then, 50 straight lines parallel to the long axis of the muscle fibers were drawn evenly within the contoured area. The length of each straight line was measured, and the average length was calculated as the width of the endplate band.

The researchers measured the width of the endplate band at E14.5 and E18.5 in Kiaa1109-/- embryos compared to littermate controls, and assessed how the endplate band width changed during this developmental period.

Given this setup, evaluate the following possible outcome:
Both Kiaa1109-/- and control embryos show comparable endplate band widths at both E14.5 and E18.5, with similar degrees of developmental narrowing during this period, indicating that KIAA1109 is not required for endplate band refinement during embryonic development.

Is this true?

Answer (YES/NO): NO